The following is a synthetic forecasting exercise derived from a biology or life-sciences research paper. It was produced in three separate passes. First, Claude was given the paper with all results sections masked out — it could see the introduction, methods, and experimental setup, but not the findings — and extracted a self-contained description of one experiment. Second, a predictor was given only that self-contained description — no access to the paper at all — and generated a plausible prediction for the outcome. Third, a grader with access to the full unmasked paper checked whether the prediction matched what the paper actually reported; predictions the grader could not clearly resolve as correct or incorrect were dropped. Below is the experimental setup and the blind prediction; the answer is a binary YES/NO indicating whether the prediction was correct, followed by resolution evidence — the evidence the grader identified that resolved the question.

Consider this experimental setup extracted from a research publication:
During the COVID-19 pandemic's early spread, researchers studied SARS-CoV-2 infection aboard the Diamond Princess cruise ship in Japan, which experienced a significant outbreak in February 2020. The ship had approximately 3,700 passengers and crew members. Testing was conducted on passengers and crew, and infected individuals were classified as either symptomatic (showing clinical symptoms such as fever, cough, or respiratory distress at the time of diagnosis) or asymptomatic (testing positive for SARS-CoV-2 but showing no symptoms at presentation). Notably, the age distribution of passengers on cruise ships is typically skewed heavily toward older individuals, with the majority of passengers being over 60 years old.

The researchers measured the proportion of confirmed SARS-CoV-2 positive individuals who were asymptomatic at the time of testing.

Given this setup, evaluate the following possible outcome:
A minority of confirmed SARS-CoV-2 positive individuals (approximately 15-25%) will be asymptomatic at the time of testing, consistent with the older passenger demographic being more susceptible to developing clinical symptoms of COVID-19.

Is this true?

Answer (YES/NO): YES